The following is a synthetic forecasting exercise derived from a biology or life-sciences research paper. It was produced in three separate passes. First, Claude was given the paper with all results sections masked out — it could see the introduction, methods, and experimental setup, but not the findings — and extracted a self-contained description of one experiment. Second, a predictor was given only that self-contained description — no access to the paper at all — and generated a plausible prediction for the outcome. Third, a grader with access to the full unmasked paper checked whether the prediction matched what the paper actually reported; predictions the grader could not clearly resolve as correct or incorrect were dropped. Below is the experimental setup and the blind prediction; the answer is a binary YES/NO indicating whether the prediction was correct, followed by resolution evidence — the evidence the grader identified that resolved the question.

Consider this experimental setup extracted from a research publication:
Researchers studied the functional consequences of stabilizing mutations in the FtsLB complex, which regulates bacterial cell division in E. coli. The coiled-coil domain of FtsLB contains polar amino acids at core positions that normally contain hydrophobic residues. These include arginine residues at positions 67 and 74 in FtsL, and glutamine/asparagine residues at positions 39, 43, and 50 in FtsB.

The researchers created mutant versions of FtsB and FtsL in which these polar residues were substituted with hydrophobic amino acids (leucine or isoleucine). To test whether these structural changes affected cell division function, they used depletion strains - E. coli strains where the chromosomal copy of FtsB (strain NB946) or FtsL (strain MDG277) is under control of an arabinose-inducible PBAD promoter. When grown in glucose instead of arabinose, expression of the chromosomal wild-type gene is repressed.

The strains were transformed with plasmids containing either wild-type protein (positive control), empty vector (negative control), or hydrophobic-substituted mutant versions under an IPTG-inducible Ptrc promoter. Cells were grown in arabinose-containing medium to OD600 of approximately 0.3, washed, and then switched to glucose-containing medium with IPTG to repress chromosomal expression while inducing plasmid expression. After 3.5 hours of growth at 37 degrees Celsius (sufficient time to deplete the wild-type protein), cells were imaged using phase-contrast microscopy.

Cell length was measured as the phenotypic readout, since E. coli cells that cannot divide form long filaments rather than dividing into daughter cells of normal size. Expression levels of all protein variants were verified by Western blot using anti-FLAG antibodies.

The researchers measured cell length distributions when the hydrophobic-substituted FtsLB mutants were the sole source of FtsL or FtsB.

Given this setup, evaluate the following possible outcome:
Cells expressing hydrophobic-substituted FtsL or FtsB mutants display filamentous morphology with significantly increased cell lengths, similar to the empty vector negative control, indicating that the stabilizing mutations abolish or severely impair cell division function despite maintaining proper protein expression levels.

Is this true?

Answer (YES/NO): NO